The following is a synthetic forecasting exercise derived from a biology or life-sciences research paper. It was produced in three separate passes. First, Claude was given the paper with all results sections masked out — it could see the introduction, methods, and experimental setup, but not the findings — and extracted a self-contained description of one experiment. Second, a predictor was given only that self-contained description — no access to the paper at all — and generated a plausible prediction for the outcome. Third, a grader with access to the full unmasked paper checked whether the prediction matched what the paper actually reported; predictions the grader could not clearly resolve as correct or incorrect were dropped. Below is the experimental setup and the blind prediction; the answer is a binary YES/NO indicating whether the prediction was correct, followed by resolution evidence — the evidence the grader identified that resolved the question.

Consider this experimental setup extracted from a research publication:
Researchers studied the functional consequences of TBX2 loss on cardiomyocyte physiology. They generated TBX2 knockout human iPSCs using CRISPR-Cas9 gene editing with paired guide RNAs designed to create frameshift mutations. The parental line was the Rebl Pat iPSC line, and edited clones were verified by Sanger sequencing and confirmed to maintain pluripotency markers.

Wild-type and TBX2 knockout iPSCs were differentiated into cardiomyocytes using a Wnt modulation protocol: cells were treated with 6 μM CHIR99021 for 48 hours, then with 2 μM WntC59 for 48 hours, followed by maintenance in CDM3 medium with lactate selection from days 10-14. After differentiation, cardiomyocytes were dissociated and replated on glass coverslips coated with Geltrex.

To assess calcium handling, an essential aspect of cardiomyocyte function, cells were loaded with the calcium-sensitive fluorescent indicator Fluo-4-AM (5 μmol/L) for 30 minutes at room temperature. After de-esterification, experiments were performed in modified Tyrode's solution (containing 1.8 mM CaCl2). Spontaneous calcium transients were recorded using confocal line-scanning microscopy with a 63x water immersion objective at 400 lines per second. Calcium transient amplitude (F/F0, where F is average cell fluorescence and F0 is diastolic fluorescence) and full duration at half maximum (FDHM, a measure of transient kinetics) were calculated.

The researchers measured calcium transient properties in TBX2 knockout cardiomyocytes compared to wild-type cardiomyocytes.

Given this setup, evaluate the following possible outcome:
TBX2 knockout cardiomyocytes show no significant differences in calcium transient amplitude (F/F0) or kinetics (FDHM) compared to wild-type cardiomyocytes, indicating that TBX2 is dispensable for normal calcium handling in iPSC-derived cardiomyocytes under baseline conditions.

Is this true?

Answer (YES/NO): NO